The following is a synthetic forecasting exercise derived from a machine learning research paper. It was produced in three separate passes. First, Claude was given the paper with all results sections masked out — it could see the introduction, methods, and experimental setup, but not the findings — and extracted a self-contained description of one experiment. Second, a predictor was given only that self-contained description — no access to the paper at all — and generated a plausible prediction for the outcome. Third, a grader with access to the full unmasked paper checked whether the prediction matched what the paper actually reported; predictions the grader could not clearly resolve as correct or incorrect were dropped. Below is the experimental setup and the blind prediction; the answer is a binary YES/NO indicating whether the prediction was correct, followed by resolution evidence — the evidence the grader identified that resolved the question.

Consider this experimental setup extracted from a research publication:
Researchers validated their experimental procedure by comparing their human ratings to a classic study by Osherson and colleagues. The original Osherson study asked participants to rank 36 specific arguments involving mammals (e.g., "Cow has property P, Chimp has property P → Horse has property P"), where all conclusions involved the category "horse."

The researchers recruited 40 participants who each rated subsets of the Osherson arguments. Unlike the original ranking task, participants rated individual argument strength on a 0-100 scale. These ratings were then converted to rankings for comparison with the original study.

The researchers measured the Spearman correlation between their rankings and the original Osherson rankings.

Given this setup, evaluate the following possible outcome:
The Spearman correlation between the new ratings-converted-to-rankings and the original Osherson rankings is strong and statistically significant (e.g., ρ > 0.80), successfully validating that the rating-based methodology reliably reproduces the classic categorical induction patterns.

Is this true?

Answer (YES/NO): NO